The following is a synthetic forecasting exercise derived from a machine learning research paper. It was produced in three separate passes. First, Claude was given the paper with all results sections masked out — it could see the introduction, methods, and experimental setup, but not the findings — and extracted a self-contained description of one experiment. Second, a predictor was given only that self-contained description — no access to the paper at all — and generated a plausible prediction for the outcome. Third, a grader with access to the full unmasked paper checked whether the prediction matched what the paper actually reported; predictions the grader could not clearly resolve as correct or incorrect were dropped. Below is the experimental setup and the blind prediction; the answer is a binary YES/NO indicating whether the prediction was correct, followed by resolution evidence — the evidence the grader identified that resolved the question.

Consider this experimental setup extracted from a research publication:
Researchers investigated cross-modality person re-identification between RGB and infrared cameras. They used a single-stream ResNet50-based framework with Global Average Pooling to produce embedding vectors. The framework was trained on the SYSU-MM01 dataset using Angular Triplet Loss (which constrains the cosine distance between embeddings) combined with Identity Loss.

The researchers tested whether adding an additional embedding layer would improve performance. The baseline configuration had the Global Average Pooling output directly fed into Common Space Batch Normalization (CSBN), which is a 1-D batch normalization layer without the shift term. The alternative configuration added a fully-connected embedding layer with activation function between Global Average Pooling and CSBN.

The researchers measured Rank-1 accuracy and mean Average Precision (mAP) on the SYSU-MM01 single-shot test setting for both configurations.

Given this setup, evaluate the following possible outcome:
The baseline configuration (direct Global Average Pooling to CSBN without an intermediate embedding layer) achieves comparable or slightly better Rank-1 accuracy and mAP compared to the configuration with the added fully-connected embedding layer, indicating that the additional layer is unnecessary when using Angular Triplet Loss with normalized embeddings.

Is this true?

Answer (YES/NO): NO